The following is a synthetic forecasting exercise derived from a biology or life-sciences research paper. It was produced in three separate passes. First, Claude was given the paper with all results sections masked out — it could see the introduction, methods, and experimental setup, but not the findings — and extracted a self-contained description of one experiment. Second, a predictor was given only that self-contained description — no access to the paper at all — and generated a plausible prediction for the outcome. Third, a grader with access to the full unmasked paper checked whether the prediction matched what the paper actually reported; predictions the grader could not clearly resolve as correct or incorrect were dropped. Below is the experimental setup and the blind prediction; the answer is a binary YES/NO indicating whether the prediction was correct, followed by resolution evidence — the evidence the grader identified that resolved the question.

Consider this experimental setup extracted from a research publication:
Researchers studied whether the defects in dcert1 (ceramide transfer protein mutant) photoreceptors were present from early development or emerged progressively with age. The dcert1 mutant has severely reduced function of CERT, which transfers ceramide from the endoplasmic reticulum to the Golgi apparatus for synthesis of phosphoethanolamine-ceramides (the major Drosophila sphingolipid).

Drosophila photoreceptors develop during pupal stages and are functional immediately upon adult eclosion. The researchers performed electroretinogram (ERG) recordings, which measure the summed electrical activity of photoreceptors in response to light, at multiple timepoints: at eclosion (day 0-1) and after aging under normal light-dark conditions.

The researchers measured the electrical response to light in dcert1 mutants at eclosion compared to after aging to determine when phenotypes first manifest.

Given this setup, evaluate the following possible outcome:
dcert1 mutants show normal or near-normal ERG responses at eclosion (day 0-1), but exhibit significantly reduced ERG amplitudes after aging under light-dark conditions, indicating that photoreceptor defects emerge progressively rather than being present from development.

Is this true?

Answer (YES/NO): NO